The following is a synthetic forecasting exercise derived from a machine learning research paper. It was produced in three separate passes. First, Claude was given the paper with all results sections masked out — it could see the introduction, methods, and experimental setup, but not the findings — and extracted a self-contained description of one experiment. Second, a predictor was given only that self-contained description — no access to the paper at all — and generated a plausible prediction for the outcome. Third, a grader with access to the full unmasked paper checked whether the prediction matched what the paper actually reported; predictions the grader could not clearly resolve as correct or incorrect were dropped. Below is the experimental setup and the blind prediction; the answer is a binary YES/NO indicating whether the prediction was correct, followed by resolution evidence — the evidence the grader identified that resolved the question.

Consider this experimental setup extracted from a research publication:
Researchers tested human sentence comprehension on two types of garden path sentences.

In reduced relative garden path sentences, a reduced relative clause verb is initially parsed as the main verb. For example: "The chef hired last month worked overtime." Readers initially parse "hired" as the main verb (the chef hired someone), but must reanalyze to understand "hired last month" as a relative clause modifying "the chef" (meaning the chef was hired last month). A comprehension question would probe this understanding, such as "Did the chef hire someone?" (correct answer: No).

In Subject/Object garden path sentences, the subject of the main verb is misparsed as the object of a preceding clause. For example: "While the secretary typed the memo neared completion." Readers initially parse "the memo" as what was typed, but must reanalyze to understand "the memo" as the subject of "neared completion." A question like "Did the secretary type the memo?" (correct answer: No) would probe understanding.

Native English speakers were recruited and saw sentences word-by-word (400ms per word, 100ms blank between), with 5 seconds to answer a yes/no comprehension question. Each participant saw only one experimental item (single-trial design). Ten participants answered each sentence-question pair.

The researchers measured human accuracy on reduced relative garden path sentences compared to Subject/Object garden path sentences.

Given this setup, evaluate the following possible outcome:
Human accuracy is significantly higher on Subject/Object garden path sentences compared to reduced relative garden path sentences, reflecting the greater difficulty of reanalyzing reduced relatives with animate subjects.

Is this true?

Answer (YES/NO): NO